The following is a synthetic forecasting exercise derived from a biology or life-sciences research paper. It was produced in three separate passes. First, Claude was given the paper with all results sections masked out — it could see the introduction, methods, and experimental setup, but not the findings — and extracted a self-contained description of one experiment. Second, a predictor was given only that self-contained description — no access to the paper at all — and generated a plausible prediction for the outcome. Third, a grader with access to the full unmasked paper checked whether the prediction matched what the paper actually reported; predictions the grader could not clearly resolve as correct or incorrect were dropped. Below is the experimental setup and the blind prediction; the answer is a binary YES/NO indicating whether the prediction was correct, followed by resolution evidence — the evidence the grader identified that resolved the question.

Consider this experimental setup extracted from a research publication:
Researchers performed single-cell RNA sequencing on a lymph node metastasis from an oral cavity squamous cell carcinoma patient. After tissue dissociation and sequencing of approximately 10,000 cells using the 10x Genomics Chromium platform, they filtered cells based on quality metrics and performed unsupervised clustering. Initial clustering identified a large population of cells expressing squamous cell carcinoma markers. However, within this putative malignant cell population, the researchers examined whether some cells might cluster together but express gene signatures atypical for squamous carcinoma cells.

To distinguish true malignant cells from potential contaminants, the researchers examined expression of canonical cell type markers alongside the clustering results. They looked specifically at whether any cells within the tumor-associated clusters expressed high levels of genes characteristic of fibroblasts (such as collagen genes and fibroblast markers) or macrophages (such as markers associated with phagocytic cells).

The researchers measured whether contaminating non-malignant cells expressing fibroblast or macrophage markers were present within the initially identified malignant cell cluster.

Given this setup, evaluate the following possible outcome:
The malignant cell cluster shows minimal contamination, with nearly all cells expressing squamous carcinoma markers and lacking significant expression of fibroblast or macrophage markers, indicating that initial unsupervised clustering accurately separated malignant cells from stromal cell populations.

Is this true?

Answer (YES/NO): NO